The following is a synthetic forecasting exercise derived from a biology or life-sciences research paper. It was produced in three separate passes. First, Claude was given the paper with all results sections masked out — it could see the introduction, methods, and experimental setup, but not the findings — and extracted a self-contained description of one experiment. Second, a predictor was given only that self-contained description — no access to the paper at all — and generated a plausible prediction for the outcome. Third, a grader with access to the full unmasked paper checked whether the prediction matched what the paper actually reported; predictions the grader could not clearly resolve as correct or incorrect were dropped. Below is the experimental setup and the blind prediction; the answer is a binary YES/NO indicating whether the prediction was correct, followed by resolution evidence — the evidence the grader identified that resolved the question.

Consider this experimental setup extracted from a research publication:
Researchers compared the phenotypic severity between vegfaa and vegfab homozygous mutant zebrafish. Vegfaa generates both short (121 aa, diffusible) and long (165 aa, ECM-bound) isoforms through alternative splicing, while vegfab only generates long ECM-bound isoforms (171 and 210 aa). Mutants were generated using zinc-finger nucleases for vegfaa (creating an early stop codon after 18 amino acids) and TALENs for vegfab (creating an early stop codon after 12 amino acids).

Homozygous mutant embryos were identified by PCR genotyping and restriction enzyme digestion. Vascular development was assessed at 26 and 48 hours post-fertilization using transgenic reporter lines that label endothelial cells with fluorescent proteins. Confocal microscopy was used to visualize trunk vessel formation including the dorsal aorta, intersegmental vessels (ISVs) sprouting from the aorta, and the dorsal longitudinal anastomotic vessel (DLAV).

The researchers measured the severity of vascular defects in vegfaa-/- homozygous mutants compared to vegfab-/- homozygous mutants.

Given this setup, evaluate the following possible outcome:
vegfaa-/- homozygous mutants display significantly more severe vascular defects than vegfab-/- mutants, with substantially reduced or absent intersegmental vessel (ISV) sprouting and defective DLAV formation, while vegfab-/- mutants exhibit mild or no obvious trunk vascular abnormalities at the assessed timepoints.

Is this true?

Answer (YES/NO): YES